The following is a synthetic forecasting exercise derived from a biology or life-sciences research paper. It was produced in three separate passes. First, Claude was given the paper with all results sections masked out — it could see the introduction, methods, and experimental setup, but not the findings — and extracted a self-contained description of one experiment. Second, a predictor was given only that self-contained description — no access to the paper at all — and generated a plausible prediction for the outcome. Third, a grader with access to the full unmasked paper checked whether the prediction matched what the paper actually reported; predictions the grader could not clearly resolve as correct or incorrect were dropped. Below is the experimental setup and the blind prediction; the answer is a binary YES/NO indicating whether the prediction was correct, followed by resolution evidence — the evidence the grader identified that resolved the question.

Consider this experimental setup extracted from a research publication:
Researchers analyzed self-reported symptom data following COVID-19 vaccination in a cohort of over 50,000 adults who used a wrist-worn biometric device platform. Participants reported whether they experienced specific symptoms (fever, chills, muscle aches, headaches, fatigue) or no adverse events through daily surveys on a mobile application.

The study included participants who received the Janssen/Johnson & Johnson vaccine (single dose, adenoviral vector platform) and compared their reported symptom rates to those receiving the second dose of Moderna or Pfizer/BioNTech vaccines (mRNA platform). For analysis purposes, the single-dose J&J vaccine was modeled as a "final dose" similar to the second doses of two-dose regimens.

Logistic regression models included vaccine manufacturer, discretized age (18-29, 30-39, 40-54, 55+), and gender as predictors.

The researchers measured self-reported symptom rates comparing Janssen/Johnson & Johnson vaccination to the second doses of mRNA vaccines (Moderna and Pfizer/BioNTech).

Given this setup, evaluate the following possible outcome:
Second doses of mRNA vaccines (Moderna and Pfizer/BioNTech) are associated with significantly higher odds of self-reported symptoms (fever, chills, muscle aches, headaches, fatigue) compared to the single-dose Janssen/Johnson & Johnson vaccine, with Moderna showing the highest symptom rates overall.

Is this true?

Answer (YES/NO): NO